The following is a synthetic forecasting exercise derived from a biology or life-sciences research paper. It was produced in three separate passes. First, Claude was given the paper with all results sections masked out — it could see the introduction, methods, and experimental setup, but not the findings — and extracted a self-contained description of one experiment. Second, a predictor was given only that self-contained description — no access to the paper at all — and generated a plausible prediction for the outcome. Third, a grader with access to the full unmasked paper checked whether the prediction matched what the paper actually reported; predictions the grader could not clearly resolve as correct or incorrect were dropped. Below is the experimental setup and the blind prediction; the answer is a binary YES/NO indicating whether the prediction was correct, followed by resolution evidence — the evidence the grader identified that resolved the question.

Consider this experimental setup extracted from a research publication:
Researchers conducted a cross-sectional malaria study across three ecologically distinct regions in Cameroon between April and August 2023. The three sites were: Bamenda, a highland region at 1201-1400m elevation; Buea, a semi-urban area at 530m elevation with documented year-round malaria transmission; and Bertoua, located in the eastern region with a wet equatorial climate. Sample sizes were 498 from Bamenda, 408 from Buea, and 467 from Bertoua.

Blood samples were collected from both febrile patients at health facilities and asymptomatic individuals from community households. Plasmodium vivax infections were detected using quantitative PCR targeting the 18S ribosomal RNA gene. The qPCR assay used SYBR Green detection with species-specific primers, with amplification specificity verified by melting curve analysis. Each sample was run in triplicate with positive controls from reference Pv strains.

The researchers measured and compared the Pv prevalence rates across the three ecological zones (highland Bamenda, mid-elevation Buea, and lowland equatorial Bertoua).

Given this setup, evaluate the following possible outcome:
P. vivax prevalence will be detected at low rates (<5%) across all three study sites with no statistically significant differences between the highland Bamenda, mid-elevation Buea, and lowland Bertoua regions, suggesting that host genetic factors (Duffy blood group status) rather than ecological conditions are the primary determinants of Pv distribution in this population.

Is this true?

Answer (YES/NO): NO